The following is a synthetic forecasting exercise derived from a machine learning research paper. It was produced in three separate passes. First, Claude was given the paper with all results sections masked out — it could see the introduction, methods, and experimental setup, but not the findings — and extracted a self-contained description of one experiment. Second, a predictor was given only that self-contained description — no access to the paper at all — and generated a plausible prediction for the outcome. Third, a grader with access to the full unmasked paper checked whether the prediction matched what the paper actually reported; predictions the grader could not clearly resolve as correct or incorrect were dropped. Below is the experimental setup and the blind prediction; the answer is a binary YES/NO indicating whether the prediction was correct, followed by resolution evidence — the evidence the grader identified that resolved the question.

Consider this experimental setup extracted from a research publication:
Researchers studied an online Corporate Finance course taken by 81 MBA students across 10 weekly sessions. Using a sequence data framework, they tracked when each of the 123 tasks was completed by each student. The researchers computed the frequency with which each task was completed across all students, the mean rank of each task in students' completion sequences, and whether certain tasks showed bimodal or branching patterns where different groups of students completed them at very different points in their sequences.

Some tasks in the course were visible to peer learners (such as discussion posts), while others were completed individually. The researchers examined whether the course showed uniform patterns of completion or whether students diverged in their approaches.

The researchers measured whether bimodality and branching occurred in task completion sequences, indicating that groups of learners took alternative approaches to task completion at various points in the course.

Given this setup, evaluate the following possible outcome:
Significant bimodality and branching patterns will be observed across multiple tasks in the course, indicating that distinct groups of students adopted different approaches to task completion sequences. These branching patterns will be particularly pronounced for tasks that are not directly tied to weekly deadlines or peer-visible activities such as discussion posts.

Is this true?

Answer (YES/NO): NO